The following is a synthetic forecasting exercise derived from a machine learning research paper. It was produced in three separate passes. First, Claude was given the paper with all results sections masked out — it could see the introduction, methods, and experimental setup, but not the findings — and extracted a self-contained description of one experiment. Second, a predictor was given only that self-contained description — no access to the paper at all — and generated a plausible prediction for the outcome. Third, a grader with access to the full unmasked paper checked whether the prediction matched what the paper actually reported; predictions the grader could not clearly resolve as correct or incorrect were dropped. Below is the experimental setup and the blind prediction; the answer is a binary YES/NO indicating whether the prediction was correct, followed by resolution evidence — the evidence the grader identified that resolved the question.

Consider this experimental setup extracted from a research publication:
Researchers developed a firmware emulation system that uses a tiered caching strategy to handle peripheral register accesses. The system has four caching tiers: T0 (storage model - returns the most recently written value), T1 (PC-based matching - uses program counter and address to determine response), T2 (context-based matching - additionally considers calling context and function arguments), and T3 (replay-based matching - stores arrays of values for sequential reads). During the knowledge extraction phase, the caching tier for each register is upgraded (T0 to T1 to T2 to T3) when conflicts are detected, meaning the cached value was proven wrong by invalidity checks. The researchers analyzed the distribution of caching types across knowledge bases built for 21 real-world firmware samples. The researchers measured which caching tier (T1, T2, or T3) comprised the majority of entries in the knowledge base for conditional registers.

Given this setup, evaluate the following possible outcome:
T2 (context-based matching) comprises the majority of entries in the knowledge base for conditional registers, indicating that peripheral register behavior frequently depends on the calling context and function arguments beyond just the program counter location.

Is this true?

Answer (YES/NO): NO